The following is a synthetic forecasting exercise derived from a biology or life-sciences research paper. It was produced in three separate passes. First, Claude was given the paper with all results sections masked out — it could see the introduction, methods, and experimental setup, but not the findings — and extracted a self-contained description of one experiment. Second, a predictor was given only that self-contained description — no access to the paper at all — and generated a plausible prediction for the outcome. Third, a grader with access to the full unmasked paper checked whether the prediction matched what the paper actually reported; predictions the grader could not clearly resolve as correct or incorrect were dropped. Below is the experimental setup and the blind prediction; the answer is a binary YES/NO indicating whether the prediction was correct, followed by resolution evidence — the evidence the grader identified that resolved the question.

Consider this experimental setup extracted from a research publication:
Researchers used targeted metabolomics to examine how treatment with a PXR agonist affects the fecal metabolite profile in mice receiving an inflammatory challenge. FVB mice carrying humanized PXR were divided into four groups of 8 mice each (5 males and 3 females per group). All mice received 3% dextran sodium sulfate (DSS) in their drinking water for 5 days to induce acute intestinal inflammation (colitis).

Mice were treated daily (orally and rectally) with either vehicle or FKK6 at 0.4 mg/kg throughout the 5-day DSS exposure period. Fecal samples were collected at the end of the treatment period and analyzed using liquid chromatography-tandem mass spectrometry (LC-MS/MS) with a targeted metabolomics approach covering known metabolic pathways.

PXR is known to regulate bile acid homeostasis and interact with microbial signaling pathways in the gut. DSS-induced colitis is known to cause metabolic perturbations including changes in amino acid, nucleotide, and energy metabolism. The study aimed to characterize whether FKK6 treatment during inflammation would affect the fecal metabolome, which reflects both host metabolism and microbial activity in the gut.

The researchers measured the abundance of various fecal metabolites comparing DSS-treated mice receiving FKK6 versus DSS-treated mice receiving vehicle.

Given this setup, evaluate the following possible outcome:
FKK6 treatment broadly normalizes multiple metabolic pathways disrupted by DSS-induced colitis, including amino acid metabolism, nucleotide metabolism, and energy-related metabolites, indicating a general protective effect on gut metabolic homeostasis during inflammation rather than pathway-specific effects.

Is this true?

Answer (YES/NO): NO